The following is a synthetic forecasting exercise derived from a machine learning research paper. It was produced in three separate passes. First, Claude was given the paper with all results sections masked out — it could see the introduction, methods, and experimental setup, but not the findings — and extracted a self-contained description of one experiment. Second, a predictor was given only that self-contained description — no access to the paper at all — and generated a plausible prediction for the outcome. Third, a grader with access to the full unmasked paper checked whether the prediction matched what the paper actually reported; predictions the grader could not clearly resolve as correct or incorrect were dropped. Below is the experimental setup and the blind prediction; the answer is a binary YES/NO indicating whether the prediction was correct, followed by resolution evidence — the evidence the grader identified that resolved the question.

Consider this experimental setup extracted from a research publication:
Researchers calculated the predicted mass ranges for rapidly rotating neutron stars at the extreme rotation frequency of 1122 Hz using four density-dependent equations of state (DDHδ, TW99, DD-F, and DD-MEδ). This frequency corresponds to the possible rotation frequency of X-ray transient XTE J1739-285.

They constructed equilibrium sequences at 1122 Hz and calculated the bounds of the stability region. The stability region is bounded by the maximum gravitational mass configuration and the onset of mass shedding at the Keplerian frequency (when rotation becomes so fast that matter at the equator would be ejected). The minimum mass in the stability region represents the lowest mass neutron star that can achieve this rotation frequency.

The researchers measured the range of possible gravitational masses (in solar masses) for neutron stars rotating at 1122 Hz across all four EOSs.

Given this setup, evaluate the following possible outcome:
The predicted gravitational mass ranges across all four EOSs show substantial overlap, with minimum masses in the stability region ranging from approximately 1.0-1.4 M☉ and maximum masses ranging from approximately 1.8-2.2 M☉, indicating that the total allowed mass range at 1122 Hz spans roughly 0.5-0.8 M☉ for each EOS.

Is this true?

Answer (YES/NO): NO